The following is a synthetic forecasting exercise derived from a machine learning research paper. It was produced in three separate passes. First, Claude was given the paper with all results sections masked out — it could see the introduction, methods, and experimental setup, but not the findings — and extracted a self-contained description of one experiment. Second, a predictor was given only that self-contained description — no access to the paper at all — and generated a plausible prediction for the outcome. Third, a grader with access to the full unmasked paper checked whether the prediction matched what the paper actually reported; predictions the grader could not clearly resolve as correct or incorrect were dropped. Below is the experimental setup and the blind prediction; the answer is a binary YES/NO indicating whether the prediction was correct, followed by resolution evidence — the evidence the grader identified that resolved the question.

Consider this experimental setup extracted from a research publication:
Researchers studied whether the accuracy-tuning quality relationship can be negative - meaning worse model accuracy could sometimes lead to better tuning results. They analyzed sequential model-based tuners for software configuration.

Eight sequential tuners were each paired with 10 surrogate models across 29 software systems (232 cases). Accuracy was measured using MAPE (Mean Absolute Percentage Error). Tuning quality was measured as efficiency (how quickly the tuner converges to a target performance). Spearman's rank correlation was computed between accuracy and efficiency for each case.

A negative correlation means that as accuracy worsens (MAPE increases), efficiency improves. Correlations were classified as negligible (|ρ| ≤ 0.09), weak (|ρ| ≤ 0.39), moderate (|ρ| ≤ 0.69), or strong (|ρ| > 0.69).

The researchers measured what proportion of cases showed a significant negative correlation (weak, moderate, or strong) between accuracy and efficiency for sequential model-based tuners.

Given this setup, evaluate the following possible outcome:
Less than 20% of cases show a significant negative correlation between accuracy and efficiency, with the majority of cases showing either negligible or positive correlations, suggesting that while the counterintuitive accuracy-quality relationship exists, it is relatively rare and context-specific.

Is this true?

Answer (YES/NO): NO